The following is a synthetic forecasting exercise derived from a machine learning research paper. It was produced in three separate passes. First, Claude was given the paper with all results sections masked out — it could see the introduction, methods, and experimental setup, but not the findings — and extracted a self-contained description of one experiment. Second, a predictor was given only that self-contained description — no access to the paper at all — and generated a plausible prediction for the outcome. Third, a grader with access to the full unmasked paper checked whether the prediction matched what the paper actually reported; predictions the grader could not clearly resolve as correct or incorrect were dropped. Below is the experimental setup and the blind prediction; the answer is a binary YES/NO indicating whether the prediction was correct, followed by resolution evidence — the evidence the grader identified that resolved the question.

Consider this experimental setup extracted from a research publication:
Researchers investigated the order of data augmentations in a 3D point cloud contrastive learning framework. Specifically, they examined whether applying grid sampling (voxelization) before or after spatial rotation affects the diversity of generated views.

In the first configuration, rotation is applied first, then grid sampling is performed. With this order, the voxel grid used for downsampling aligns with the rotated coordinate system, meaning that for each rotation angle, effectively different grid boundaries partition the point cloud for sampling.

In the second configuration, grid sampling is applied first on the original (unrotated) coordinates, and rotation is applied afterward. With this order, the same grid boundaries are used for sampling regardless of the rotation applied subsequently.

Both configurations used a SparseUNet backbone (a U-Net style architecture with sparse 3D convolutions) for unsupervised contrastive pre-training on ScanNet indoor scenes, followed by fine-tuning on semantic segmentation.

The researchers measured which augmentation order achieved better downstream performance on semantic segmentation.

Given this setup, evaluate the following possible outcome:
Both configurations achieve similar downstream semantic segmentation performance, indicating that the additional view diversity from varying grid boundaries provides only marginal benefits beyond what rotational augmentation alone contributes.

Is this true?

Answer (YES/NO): NO